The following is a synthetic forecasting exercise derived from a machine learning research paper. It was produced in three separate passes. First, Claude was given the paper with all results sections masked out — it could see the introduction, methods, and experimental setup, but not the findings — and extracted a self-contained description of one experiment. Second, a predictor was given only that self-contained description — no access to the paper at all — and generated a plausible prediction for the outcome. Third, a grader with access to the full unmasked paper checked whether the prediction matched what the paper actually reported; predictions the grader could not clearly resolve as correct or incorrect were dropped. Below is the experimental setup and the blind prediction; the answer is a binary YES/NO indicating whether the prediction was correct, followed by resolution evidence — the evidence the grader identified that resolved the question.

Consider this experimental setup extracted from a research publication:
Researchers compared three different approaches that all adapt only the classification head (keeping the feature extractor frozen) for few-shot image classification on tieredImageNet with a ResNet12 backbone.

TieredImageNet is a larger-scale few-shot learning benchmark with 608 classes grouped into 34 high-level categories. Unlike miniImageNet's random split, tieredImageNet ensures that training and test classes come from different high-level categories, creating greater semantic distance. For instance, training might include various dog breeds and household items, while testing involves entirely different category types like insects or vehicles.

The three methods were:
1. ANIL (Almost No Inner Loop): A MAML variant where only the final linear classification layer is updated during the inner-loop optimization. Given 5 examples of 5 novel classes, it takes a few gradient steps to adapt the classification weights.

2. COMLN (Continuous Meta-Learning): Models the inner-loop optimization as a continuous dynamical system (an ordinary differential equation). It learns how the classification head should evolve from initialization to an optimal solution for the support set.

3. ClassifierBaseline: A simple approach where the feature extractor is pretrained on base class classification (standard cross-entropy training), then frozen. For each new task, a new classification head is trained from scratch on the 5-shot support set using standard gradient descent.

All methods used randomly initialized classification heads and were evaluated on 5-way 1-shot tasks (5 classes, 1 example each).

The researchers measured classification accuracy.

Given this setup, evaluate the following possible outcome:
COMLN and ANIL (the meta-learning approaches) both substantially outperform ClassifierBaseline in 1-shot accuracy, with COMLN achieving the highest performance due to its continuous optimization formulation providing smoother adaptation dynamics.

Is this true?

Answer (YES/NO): NO